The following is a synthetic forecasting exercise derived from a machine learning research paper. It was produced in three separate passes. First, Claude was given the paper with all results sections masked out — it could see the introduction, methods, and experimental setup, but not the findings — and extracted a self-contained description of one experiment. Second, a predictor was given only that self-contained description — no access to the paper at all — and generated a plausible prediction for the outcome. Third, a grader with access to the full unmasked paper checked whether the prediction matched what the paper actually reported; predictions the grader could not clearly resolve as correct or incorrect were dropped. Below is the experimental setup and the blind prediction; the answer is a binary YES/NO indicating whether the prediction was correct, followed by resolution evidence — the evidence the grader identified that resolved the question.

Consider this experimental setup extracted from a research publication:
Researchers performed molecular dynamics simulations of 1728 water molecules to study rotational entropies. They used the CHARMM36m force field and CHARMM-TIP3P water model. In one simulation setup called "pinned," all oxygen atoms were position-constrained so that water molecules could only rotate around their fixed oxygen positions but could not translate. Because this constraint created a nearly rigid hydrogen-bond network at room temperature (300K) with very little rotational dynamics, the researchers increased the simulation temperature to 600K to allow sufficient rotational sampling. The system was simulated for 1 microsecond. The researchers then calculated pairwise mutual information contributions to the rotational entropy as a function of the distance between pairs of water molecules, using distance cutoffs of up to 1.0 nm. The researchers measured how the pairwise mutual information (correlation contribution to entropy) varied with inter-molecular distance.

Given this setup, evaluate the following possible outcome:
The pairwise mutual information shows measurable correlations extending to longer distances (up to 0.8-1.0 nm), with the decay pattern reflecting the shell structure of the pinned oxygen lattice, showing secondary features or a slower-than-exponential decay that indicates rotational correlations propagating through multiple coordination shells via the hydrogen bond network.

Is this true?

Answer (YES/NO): YES